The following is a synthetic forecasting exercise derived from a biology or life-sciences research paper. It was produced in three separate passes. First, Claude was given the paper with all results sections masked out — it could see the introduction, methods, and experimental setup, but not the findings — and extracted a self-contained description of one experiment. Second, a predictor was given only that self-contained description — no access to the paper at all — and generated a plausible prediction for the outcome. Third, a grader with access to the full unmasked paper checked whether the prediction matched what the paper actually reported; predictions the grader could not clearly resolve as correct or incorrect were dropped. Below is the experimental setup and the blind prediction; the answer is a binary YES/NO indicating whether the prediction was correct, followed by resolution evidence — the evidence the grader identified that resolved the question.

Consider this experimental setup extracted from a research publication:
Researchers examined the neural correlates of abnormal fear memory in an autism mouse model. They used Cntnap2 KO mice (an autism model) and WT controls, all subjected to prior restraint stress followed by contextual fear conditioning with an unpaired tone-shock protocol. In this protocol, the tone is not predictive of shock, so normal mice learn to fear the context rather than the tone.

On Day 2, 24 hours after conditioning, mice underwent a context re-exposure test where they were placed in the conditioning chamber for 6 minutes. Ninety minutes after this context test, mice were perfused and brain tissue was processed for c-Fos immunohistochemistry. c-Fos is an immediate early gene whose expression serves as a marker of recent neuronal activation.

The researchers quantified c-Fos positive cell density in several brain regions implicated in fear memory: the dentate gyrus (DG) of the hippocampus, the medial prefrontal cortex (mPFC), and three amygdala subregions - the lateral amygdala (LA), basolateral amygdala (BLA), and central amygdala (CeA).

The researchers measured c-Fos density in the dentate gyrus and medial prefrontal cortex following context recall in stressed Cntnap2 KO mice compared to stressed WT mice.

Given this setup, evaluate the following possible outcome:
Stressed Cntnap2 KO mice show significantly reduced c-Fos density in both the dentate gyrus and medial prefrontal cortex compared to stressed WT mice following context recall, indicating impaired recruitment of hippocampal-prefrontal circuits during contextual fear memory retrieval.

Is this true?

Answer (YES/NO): NO